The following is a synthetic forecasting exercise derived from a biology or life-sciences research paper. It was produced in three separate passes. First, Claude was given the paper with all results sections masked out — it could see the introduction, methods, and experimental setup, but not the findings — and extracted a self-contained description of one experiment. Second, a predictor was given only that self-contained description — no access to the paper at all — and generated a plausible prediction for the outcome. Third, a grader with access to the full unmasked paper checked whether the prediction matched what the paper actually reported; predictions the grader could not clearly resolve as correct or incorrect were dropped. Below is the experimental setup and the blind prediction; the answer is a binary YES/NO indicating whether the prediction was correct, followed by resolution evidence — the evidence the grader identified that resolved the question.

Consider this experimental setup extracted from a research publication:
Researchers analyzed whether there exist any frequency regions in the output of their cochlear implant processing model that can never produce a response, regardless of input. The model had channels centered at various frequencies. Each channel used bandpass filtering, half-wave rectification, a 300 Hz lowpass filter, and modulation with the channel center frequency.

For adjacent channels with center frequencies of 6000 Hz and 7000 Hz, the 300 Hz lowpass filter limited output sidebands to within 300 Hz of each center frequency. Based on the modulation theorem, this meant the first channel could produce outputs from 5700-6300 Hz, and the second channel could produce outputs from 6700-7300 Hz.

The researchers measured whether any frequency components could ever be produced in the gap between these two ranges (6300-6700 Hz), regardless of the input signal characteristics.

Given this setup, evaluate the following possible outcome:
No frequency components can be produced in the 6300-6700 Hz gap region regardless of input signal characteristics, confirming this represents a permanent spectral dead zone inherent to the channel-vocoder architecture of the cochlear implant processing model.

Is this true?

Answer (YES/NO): YES